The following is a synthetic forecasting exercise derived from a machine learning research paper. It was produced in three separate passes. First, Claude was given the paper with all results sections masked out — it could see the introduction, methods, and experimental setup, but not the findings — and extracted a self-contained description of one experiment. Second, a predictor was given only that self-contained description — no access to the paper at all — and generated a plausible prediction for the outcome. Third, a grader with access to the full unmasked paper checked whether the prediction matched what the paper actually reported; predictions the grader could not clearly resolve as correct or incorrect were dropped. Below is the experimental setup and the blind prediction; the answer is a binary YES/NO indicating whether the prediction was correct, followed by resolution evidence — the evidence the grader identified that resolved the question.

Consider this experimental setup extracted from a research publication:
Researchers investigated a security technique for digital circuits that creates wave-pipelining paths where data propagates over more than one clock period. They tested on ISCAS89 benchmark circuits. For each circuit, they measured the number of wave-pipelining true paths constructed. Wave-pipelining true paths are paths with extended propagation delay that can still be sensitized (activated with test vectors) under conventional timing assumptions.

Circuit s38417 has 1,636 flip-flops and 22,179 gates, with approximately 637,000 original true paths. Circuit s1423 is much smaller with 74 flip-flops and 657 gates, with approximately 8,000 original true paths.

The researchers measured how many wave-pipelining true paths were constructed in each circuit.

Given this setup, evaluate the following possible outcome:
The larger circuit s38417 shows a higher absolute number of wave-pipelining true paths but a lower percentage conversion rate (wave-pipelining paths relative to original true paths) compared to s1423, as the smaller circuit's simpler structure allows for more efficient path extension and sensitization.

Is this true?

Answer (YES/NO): YES